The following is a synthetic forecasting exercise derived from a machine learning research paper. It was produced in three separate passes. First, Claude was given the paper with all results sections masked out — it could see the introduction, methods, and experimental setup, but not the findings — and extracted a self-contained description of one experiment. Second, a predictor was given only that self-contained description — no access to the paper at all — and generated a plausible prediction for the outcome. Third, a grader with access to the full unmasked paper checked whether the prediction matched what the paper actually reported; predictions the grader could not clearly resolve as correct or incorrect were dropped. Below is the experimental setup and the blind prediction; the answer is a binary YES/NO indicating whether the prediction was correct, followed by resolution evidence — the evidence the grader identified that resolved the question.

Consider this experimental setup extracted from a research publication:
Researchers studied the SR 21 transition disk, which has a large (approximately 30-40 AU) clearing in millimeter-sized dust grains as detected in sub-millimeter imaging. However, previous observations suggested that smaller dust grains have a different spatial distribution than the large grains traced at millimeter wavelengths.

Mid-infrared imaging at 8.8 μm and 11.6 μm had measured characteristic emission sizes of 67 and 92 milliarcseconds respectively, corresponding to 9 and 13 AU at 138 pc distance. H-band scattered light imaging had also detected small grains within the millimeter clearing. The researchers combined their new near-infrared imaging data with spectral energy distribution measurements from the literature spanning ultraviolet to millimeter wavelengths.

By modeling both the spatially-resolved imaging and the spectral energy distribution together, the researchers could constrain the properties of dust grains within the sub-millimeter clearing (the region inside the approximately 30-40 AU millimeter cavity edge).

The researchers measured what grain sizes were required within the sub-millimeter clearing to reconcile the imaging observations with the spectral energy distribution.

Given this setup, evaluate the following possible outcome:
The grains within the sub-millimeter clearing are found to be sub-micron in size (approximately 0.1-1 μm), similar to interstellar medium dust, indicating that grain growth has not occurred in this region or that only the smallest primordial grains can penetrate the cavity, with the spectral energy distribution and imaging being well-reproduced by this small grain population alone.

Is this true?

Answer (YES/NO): NO